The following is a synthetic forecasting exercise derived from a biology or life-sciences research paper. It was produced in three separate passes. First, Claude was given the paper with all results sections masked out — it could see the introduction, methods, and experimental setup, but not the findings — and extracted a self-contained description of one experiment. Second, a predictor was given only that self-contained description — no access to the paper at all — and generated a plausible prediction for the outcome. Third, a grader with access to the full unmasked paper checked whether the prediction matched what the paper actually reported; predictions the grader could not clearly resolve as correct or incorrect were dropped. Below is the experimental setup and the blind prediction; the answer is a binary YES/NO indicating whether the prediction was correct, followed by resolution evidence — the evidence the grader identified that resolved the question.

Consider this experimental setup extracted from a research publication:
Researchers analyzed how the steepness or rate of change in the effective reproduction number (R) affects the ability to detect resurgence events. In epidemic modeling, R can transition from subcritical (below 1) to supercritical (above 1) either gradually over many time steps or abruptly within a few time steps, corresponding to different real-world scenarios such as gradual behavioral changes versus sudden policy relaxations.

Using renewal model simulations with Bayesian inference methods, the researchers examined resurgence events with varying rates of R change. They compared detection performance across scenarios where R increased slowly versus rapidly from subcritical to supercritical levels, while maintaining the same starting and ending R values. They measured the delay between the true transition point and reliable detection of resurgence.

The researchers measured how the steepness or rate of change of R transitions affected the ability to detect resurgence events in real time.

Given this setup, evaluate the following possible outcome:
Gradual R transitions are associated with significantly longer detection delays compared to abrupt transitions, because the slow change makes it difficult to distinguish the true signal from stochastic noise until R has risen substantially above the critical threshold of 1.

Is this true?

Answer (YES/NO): NO